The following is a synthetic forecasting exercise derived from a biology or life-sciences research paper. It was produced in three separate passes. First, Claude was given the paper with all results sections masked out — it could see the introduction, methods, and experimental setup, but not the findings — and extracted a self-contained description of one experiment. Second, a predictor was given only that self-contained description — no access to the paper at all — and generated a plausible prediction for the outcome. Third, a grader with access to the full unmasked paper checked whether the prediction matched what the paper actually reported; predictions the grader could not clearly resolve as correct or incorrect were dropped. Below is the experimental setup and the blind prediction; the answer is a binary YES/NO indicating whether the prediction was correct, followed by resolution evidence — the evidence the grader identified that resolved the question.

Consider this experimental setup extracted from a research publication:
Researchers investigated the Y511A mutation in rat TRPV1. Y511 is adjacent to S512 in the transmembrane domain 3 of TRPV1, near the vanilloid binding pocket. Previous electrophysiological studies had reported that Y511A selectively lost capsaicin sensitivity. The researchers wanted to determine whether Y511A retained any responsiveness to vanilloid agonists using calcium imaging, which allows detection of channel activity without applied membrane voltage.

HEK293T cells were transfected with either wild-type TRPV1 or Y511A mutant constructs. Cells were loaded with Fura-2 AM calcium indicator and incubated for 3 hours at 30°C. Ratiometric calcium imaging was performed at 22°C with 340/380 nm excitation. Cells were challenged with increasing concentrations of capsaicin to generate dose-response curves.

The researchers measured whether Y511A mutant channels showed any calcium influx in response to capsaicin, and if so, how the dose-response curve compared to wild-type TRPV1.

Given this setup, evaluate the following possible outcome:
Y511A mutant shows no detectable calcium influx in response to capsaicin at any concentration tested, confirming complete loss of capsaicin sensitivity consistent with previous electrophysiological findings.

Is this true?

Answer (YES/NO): NO